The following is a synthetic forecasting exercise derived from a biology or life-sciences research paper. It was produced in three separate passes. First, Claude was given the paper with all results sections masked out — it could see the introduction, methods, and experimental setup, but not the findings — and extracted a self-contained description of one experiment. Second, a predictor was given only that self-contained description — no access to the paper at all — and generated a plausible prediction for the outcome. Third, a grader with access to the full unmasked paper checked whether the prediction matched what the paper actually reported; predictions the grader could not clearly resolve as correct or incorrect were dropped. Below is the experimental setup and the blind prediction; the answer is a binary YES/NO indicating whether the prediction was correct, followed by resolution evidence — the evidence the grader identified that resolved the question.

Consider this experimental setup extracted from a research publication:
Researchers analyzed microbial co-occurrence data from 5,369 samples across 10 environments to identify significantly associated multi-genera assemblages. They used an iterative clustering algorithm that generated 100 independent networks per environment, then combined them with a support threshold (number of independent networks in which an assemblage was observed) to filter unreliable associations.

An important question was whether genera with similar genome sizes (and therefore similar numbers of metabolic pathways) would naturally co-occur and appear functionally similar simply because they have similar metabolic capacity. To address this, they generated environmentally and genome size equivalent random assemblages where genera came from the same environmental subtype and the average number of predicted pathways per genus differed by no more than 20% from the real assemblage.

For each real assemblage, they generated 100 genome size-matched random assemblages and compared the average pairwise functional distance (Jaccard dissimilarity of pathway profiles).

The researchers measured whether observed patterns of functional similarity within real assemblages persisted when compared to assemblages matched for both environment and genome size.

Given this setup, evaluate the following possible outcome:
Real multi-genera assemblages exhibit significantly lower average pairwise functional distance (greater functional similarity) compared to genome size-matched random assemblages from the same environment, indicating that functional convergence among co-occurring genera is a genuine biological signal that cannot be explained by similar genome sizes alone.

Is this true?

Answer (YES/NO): YES